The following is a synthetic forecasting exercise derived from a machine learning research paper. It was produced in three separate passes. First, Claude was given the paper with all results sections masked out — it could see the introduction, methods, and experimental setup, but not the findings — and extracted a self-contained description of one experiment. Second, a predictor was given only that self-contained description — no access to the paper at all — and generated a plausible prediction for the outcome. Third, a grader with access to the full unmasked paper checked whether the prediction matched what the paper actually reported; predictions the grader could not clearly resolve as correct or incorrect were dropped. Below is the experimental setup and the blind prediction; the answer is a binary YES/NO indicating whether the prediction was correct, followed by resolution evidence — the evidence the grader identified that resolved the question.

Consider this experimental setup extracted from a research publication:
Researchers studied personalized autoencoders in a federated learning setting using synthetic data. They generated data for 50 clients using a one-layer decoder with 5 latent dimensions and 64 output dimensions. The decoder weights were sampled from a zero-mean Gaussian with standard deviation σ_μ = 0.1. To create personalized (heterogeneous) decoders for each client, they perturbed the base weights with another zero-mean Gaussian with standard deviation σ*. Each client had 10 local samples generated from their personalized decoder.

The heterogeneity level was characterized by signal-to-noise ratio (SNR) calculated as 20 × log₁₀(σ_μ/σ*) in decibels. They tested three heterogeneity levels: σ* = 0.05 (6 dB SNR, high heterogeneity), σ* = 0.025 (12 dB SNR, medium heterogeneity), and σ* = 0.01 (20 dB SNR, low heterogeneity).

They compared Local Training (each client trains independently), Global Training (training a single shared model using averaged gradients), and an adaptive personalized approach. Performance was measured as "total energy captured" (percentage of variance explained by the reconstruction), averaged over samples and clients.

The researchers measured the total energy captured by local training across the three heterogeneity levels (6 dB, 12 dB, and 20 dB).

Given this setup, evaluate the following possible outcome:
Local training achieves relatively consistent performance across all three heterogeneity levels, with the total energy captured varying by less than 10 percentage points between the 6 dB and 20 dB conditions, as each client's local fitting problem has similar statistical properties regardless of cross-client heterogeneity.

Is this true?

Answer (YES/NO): YES